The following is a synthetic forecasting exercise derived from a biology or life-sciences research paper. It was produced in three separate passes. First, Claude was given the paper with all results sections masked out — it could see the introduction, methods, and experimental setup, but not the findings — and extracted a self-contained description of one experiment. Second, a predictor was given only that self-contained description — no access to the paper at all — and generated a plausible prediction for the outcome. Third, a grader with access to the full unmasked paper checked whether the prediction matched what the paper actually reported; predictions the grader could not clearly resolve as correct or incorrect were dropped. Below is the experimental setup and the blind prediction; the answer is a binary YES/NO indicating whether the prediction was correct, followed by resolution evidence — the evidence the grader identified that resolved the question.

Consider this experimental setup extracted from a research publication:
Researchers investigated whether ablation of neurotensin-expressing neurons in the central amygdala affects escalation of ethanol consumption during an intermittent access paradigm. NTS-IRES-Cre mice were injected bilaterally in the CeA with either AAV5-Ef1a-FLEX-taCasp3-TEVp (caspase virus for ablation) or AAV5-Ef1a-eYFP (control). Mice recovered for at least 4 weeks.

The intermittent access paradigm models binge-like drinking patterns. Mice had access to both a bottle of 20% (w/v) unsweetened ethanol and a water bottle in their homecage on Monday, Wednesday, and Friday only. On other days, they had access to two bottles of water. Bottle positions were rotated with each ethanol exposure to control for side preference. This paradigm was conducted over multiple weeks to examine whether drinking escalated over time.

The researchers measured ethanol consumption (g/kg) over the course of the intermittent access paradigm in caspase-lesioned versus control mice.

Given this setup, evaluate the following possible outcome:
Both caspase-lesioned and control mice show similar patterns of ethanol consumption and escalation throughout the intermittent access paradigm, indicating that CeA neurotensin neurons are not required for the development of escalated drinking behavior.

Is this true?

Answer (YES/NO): NO